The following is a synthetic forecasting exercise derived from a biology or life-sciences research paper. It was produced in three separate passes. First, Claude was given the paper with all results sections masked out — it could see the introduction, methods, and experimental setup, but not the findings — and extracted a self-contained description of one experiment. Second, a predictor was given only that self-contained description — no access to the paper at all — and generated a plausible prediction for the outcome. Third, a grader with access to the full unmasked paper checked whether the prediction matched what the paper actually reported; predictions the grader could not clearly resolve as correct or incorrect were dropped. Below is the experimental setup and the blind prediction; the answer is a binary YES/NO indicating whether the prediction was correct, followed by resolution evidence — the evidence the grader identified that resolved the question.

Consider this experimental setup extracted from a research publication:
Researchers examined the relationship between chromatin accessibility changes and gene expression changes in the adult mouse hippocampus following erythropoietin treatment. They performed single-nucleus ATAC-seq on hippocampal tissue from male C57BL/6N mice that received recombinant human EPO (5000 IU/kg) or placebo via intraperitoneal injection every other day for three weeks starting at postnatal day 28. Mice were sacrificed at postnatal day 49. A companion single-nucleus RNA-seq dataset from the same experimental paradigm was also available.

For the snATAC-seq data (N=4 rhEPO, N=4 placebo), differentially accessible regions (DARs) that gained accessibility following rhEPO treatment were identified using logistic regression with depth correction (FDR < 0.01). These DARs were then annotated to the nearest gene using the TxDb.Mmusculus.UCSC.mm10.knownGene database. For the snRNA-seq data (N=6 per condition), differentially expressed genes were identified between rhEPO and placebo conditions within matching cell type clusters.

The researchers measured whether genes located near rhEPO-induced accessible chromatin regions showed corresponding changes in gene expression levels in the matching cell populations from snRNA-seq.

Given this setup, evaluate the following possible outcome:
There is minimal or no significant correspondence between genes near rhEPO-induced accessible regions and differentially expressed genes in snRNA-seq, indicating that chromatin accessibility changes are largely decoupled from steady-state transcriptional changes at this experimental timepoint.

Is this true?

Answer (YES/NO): NO